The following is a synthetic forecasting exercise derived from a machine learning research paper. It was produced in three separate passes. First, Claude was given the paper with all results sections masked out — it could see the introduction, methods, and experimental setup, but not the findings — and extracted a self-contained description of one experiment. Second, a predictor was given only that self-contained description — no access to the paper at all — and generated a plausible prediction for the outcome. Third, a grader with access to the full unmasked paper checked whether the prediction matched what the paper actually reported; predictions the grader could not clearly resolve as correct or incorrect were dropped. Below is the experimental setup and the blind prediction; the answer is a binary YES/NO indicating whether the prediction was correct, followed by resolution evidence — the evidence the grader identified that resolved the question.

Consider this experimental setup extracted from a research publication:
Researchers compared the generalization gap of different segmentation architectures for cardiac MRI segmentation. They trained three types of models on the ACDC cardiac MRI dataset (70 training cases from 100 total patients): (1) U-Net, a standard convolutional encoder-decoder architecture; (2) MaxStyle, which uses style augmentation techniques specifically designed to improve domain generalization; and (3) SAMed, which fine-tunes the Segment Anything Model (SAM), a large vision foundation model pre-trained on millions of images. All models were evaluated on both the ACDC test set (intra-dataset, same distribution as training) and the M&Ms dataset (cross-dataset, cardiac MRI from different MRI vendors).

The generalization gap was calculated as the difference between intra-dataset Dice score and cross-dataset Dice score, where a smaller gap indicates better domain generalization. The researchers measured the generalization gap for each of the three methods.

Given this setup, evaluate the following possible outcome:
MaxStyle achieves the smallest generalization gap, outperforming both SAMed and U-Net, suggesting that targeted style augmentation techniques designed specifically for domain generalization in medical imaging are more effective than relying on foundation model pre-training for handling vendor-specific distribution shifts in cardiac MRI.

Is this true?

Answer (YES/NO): YES